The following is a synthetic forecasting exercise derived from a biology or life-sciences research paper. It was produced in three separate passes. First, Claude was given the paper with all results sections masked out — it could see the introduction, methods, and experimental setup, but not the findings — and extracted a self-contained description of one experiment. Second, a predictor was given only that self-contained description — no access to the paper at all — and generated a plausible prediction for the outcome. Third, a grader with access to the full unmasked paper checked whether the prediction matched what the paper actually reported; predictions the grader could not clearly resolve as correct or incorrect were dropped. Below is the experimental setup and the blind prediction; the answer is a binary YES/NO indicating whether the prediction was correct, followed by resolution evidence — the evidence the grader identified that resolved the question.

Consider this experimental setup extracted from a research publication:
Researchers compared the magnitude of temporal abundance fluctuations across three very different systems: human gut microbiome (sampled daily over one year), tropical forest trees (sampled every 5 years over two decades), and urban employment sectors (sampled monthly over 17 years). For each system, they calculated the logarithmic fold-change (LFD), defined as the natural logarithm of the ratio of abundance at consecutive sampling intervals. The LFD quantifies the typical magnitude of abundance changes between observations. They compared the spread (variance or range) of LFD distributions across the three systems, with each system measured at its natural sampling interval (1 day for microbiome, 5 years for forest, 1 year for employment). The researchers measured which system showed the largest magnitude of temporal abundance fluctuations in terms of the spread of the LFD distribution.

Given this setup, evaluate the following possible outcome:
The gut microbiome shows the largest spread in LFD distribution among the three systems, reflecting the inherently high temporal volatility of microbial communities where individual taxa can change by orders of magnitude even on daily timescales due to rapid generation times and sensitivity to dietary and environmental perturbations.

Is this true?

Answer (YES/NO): YES